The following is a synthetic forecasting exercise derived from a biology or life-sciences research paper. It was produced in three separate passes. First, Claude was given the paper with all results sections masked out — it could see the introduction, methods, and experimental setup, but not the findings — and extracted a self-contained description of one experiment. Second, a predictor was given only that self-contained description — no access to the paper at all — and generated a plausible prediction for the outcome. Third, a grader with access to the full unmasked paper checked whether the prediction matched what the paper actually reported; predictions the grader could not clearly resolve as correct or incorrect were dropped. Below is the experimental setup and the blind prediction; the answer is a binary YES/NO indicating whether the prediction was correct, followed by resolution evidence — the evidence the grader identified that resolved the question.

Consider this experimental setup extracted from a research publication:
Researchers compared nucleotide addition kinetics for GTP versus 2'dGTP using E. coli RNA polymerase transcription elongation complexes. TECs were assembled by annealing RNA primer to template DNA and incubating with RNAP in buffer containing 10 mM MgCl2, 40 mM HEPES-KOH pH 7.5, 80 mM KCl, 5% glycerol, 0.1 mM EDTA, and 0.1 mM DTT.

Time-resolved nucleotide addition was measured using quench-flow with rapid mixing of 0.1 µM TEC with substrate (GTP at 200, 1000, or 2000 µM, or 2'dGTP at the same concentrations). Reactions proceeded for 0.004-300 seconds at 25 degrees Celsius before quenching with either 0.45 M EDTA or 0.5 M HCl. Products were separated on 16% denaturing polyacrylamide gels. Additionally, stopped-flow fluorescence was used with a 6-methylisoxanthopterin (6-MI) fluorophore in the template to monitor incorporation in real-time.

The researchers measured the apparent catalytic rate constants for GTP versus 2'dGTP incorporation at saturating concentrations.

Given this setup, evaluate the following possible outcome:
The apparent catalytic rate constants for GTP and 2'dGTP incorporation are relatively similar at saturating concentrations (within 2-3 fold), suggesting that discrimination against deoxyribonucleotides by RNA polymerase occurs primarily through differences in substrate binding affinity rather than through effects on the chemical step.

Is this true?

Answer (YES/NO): NO